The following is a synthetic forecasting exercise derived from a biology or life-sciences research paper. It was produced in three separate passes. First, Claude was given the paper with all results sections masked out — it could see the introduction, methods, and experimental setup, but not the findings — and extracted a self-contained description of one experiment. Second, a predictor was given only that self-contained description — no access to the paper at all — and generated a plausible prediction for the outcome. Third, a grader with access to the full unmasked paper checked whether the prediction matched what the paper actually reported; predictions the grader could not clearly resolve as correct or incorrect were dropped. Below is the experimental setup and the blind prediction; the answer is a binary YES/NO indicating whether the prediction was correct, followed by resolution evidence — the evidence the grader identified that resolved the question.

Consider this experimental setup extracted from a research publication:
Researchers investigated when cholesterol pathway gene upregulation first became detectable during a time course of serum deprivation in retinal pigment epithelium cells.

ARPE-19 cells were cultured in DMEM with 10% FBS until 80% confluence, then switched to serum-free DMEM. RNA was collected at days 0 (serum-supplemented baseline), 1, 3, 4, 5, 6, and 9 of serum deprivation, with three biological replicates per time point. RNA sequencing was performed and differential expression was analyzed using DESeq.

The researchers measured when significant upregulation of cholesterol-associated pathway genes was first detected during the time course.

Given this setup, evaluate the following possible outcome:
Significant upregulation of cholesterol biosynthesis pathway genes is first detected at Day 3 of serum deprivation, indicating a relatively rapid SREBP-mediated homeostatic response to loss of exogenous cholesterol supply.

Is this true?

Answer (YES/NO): YES